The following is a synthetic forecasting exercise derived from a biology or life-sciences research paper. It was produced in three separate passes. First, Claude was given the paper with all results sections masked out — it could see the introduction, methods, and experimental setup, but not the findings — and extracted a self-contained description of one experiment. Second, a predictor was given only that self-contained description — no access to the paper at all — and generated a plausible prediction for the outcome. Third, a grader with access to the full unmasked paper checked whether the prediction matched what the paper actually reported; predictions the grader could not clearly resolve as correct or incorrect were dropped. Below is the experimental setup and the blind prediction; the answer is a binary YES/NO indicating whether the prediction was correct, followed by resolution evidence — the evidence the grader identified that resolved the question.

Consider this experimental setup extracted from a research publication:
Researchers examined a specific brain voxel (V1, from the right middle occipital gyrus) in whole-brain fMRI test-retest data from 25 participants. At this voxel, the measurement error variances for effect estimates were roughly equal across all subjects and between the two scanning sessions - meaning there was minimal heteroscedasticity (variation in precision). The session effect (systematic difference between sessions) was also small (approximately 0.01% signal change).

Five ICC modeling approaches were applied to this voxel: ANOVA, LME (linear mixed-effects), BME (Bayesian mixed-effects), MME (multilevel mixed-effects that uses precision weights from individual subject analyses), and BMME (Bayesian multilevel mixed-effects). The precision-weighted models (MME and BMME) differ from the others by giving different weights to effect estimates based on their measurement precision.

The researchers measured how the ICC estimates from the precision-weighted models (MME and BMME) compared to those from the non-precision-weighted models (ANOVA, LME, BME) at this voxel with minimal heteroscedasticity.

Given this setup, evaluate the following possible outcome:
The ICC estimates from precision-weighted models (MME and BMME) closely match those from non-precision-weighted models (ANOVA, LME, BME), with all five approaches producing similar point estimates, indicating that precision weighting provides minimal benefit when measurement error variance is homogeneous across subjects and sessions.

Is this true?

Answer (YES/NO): YES